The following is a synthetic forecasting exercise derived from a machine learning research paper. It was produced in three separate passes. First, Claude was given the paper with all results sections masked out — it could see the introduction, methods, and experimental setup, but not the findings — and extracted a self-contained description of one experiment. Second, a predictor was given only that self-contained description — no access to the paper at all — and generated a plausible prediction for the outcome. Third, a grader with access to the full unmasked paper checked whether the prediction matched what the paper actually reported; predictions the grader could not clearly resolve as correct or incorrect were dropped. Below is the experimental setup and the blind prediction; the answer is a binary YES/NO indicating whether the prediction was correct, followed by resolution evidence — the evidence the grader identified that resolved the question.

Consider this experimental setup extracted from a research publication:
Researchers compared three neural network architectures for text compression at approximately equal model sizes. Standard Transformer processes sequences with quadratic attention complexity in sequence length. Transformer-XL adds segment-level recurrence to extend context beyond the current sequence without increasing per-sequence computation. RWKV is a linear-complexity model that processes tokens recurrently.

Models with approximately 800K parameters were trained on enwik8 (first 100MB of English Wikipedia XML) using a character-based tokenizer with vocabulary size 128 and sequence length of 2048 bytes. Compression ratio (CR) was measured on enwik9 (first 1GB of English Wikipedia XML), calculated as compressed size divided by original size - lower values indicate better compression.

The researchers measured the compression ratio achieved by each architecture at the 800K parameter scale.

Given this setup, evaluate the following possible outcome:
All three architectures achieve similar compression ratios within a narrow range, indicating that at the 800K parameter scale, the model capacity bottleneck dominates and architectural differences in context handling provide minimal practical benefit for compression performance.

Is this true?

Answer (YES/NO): NO